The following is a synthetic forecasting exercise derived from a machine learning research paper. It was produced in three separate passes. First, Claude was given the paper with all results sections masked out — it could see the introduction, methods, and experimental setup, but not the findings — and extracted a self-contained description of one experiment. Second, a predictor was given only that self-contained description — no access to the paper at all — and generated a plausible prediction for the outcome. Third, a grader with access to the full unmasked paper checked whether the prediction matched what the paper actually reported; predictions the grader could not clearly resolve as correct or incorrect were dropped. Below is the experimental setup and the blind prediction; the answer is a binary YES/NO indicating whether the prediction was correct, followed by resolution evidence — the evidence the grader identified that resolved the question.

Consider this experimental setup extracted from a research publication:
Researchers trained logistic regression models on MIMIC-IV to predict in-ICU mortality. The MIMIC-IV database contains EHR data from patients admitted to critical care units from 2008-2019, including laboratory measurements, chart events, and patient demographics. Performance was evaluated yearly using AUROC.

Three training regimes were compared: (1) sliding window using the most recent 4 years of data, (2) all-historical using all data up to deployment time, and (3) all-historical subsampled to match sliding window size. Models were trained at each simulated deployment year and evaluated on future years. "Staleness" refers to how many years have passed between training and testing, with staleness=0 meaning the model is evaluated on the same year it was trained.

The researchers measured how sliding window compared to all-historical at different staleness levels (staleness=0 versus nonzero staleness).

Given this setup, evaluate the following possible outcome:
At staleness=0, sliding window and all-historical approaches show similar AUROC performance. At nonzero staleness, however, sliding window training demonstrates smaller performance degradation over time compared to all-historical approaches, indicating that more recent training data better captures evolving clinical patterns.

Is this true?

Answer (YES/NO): NO